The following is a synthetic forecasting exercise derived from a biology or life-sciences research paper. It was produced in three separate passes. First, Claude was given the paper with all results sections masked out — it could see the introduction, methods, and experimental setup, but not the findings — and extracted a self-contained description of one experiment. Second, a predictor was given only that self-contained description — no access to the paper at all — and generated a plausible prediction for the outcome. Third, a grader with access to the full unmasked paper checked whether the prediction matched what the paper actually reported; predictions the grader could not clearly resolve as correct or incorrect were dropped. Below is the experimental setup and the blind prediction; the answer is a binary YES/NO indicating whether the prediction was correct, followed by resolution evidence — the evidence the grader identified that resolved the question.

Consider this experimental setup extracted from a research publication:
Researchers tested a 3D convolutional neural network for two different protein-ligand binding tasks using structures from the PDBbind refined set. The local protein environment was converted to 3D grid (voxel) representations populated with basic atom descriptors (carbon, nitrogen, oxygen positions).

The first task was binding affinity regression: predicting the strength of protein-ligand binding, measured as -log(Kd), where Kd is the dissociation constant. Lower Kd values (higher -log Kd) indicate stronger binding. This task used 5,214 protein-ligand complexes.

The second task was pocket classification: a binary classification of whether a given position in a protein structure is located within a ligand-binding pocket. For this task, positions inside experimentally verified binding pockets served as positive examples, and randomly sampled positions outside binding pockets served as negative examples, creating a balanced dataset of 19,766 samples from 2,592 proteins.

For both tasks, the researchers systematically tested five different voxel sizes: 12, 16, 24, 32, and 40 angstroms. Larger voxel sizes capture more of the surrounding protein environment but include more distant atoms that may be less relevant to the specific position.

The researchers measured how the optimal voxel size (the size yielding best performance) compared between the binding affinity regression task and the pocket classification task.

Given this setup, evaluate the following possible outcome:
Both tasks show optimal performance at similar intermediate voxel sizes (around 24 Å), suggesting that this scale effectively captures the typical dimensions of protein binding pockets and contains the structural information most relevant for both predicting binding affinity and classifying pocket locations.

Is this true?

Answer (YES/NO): YES